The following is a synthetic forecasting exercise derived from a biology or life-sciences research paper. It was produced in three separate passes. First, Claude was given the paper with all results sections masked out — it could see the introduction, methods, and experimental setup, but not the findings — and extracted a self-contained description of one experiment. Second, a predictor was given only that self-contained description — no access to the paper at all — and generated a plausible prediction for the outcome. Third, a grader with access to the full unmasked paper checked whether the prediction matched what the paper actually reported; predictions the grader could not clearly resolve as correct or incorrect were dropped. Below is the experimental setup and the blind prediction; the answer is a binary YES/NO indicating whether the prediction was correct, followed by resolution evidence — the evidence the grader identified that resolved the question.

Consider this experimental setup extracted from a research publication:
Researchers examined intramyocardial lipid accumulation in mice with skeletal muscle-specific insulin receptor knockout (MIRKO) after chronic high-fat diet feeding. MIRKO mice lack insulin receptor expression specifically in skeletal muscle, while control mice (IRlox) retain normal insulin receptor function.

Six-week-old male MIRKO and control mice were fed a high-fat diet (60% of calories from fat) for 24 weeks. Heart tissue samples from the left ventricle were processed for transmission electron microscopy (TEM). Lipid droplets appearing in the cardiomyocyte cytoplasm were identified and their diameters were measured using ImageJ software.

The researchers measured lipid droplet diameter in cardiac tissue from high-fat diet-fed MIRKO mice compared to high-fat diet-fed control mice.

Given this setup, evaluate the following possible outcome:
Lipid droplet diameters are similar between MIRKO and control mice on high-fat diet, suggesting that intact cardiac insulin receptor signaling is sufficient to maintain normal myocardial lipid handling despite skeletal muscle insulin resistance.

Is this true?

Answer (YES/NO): NO